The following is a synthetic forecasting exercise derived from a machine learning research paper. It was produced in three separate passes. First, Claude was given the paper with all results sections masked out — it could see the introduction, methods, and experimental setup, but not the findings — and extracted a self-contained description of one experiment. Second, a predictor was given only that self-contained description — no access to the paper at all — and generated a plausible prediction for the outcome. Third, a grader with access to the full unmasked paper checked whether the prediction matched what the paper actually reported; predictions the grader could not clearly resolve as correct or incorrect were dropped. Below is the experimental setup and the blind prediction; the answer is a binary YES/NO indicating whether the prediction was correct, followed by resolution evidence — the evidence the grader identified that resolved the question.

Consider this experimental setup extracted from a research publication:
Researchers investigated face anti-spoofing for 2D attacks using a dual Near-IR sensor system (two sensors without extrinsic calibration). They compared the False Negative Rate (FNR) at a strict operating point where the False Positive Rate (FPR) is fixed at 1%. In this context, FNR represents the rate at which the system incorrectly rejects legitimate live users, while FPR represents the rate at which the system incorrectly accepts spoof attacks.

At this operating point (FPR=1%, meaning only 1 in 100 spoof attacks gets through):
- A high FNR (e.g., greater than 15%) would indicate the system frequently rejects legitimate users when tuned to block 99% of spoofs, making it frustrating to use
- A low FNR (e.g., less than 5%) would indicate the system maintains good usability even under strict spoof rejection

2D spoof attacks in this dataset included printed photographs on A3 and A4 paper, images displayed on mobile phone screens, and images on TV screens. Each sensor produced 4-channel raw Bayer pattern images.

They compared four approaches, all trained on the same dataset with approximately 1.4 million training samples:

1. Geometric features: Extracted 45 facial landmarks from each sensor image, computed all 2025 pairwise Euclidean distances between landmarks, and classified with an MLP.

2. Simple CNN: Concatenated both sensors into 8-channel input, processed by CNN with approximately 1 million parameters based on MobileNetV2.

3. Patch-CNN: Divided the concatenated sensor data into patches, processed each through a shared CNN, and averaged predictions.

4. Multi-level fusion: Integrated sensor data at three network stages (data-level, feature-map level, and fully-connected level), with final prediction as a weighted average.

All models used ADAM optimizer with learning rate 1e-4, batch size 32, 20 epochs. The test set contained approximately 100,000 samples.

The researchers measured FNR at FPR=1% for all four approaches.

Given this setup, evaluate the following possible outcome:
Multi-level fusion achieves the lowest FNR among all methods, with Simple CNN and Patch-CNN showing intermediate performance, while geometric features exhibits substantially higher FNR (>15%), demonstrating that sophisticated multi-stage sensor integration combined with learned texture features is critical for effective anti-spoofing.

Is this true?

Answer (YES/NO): YES